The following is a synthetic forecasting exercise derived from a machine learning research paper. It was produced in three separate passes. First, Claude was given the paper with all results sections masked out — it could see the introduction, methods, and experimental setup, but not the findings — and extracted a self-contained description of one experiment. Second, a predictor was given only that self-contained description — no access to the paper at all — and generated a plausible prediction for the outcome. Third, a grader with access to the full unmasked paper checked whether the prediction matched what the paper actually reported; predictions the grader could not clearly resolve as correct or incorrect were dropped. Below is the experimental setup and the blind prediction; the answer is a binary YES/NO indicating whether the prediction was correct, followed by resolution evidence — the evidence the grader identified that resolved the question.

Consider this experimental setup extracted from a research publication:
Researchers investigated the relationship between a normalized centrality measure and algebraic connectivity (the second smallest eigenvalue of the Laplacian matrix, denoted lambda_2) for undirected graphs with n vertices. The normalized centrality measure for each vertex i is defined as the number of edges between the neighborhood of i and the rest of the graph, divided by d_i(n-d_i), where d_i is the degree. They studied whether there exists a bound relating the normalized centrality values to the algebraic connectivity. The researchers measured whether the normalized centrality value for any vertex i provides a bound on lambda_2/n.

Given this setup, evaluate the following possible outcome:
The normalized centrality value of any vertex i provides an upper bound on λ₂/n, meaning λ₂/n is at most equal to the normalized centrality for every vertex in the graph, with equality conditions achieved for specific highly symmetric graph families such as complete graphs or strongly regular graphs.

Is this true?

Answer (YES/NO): NO